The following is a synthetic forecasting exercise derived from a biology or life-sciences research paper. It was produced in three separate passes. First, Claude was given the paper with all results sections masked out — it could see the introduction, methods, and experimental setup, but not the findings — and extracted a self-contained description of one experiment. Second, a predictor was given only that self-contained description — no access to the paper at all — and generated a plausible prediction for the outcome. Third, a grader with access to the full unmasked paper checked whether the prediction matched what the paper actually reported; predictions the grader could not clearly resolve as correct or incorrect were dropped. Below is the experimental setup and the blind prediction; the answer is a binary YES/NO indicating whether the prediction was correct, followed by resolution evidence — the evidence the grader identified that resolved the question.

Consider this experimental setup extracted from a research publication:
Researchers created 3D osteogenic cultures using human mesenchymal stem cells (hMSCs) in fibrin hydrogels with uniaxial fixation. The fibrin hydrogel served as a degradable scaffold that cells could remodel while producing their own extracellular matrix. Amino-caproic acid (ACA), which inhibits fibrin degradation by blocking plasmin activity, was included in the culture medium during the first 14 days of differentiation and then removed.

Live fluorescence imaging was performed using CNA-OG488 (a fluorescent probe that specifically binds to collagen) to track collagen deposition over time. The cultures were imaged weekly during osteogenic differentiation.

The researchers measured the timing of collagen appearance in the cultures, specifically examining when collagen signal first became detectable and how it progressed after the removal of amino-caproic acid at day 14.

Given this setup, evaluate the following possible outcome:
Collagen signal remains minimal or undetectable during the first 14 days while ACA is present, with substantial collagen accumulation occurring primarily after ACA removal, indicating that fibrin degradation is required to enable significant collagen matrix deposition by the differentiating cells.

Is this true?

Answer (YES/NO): NO